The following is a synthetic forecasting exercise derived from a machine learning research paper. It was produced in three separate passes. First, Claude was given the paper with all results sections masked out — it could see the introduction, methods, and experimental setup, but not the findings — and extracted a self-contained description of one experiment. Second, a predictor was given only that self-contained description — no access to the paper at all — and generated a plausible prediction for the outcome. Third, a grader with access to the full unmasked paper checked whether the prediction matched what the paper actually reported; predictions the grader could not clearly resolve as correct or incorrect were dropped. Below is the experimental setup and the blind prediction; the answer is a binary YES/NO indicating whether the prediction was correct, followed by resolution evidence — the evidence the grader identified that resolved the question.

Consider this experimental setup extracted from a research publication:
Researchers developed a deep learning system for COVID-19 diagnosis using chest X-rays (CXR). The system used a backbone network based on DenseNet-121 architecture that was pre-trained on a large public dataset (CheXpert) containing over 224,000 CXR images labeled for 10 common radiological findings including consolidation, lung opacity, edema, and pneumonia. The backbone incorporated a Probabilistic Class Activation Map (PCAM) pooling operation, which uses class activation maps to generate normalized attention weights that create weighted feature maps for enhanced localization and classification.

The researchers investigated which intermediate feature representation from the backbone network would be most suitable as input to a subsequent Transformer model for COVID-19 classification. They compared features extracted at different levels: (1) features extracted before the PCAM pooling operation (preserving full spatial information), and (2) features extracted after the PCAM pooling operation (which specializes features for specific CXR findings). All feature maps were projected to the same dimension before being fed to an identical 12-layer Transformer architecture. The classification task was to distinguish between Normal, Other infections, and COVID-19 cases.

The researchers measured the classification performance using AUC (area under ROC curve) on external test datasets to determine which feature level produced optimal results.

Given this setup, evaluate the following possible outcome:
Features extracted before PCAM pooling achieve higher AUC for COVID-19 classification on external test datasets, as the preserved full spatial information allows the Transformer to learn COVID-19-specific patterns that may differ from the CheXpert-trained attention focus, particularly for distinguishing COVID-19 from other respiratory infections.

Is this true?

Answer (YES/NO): YES